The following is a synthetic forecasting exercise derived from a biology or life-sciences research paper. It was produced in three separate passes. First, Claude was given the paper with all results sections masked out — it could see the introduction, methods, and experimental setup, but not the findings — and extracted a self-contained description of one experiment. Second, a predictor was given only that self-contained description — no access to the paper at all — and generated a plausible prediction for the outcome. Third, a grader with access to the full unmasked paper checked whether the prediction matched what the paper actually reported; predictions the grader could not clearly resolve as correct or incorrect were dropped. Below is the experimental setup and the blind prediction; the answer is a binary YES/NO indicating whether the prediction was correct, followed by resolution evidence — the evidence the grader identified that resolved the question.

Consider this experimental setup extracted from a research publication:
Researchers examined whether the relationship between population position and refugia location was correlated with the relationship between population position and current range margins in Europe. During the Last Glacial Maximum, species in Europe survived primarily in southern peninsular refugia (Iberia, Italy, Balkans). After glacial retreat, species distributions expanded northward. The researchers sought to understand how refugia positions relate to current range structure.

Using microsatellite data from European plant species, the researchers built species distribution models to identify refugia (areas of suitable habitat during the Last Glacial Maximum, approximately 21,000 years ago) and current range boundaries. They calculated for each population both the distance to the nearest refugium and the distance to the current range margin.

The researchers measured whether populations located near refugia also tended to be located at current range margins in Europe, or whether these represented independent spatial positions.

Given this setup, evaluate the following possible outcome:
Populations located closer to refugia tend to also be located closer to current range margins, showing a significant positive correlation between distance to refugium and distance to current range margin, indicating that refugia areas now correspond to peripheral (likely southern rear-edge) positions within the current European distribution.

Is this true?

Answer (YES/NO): YES